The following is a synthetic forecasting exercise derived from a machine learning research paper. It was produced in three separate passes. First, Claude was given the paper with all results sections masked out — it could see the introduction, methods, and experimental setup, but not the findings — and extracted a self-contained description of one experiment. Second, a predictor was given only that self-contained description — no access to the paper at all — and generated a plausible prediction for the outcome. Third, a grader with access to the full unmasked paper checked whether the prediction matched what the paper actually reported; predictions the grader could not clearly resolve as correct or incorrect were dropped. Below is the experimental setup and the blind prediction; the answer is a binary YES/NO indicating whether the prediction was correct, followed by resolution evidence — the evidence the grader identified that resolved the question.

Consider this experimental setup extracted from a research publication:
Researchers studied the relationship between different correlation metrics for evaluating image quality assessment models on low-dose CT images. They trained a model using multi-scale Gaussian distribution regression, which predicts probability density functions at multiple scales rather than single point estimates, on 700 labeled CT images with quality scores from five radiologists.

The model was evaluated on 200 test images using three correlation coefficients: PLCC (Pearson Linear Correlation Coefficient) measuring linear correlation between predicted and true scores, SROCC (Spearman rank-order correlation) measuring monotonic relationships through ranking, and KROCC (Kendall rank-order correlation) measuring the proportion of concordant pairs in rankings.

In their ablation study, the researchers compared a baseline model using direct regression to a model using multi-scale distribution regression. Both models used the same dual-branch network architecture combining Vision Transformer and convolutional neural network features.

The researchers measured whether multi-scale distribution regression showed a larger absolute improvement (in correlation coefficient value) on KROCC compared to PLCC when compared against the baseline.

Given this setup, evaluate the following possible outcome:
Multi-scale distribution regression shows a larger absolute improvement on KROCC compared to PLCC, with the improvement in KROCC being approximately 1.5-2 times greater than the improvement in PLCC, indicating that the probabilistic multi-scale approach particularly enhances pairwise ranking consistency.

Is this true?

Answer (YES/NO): NO